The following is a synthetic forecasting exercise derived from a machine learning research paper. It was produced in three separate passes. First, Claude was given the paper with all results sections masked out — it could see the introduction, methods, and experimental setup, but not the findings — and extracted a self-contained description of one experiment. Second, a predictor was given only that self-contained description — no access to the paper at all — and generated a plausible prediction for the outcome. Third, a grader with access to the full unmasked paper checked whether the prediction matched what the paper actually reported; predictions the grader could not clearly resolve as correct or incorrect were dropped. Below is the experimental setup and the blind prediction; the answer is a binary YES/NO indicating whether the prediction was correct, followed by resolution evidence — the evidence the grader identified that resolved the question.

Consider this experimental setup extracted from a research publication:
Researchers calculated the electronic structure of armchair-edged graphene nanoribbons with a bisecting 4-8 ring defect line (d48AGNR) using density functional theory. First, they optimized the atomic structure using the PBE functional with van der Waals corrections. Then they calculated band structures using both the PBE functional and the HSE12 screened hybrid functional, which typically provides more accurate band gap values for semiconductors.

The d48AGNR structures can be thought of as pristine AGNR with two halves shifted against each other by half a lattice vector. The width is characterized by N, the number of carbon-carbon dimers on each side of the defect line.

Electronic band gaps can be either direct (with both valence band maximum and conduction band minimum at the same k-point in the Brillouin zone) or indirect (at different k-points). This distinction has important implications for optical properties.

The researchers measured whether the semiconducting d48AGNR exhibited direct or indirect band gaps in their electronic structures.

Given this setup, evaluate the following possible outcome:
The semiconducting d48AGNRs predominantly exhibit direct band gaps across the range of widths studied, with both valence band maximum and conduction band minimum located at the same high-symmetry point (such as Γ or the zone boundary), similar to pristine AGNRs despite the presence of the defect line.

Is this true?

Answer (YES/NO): NO